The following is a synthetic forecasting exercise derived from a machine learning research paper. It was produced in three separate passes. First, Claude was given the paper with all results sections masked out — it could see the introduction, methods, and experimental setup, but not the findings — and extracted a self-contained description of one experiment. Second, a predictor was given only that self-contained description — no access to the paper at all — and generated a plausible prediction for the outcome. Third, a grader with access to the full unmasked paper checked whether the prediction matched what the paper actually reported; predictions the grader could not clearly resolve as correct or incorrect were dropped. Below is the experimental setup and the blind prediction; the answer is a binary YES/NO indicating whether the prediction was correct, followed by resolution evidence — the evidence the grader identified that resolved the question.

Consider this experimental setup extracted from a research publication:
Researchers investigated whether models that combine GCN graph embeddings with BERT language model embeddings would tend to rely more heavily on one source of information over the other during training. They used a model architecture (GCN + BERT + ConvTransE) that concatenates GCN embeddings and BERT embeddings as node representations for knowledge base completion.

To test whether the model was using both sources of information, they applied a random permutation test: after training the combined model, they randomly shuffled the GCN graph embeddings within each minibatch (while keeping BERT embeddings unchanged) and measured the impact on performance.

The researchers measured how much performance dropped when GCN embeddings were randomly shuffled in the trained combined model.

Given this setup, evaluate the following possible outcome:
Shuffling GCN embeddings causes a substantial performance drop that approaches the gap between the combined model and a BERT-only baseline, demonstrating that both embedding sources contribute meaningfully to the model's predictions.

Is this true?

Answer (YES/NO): NO